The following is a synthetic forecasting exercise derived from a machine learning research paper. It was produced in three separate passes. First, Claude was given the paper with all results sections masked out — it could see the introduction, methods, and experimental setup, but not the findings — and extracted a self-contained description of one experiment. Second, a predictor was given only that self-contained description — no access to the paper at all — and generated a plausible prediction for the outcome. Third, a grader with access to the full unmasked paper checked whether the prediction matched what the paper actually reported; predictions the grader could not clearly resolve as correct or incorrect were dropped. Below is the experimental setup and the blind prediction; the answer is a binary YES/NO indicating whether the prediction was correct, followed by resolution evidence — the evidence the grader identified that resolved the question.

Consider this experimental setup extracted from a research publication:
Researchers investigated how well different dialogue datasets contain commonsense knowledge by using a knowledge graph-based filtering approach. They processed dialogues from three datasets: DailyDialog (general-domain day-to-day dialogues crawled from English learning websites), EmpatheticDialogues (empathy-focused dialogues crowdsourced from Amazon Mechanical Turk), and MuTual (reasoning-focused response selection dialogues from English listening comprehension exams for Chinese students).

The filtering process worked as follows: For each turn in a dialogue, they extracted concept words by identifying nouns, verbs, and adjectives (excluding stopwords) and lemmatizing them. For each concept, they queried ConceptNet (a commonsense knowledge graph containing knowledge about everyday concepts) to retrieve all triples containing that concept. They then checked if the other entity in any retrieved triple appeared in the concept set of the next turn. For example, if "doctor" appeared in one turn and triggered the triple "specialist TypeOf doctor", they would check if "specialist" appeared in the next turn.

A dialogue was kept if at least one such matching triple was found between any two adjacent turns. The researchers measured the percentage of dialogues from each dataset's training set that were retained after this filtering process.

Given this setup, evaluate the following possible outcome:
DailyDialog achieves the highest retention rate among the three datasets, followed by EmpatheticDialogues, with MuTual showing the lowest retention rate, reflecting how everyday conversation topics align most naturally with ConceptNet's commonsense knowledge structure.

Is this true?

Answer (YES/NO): NO